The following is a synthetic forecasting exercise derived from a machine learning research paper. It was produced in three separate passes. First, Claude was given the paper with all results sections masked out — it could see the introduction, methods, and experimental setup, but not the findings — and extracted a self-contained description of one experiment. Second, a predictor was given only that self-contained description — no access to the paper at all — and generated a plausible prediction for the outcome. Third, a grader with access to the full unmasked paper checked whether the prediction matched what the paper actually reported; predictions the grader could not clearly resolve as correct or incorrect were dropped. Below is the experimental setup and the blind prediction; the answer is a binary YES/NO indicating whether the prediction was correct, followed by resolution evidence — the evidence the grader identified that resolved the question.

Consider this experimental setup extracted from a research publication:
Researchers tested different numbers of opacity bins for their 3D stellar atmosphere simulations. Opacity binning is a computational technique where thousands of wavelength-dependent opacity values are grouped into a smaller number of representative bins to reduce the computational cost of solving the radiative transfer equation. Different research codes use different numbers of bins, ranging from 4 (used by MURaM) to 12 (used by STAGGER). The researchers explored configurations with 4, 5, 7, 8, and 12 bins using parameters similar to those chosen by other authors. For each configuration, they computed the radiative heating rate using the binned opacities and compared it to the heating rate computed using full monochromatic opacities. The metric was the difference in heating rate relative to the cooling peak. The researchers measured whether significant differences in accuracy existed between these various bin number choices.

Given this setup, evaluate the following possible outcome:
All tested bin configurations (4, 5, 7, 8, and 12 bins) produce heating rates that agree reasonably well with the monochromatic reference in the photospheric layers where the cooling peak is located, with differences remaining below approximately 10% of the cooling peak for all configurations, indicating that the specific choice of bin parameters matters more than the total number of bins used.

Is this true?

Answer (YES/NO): YES